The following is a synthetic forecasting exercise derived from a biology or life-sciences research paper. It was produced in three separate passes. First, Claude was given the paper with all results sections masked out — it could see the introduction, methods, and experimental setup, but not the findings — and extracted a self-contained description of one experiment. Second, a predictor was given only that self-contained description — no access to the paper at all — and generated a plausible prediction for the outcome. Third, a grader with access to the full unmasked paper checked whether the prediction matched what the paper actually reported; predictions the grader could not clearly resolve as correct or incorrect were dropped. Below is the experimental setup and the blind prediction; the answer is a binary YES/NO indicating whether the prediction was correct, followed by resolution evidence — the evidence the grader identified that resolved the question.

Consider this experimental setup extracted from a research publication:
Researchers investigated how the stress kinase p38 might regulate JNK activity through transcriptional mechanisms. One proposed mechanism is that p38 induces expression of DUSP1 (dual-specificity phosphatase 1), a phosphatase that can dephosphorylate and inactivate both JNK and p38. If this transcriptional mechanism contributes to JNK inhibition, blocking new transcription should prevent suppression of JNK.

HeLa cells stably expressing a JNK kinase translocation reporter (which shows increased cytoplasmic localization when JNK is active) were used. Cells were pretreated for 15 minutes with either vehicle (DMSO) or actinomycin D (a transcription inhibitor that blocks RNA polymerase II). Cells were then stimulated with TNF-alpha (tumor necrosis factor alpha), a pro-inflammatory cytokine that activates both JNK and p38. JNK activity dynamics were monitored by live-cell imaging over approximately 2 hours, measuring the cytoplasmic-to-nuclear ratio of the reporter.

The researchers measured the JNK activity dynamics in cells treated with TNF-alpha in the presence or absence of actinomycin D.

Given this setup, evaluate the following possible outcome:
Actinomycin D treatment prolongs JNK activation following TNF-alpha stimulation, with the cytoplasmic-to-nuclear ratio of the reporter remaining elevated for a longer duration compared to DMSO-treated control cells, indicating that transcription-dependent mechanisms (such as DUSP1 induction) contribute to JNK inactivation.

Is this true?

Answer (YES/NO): NO